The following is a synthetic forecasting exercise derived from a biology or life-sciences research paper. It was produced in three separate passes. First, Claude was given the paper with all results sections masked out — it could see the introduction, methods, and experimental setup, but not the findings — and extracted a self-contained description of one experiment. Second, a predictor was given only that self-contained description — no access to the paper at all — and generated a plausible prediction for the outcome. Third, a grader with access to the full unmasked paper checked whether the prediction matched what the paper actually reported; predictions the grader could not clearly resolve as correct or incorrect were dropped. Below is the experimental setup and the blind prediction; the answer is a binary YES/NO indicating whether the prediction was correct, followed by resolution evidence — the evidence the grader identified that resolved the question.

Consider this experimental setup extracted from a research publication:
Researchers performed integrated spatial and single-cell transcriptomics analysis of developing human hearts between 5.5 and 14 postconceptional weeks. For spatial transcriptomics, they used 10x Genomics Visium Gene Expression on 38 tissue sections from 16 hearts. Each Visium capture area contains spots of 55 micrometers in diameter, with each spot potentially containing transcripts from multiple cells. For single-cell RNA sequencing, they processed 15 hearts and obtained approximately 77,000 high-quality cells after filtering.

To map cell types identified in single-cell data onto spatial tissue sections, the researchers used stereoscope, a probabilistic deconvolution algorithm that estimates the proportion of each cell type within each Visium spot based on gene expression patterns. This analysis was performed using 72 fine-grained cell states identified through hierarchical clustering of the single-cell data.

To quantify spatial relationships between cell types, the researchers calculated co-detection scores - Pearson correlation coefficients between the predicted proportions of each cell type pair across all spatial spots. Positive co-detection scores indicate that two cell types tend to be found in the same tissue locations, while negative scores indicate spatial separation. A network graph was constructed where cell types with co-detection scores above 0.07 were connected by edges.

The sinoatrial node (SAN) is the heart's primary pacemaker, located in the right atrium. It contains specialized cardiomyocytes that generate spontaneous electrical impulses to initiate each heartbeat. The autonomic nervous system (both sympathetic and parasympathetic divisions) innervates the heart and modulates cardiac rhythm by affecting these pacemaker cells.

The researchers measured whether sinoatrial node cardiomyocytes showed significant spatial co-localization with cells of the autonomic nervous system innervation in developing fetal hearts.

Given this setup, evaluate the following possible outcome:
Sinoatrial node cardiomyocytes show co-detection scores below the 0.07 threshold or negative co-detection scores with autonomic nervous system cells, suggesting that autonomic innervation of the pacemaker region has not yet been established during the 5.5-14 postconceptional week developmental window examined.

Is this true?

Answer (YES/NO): NO